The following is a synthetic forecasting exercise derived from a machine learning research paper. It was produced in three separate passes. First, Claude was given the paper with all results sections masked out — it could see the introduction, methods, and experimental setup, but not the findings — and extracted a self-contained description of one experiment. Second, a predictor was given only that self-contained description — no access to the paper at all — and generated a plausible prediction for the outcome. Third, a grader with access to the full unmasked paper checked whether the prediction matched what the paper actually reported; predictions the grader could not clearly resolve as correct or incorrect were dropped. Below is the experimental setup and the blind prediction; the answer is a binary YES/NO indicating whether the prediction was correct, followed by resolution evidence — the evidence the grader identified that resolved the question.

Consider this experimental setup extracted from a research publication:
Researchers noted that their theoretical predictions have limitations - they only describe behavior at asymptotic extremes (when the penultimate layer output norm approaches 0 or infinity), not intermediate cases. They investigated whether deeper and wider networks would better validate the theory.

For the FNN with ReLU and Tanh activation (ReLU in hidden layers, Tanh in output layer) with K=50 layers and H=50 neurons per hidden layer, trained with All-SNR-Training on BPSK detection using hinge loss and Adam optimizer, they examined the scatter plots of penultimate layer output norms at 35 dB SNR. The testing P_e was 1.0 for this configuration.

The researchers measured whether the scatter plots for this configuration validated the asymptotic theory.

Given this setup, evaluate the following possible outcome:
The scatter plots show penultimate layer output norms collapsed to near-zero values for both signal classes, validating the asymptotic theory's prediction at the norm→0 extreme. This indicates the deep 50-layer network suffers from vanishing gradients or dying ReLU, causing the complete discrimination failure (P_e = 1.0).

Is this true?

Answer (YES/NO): NO